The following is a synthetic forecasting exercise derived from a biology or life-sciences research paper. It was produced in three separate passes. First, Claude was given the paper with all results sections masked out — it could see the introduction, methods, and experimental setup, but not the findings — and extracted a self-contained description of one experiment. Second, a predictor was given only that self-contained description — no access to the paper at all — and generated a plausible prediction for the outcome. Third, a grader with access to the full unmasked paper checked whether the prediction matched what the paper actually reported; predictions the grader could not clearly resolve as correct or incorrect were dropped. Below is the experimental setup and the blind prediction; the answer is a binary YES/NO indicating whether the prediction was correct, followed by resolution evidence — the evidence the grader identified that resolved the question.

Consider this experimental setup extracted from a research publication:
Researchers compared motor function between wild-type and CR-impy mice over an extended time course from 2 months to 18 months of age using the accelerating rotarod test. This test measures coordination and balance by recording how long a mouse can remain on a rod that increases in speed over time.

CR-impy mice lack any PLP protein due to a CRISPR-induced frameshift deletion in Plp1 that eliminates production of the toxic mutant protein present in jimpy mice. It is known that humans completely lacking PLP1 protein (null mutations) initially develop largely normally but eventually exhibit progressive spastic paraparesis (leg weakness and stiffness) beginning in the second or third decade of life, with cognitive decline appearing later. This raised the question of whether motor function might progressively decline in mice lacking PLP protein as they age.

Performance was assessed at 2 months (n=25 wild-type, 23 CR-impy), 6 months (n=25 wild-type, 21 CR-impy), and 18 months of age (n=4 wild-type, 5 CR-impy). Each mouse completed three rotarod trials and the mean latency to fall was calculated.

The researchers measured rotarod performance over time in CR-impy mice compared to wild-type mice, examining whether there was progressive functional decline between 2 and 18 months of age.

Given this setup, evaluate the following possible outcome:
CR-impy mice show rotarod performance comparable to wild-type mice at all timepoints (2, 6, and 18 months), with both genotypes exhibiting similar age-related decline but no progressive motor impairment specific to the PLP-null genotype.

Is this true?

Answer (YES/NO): NO